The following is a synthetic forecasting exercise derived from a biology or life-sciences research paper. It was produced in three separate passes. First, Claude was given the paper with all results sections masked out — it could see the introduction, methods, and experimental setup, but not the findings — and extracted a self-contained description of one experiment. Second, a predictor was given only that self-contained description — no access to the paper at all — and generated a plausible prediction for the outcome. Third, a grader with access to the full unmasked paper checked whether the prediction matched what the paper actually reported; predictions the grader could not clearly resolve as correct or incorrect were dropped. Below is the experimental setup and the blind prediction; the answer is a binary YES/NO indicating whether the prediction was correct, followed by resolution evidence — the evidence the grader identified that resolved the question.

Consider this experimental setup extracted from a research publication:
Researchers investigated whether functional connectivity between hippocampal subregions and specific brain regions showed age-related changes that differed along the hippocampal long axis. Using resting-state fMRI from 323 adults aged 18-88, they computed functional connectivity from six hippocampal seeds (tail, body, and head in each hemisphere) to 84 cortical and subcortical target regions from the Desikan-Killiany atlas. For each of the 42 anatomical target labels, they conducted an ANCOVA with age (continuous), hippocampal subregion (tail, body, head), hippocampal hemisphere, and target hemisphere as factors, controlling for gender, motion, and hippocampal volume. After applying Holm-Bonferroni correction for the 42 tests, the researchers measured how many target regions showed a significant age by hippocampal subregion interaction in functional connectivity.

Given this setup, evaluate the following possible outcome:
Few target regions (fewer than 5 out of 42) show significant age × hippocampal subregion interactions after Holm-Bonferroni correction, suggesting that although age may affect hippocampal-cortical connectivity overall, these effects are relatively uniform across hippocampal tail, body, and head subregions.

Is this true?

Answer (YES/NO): YES